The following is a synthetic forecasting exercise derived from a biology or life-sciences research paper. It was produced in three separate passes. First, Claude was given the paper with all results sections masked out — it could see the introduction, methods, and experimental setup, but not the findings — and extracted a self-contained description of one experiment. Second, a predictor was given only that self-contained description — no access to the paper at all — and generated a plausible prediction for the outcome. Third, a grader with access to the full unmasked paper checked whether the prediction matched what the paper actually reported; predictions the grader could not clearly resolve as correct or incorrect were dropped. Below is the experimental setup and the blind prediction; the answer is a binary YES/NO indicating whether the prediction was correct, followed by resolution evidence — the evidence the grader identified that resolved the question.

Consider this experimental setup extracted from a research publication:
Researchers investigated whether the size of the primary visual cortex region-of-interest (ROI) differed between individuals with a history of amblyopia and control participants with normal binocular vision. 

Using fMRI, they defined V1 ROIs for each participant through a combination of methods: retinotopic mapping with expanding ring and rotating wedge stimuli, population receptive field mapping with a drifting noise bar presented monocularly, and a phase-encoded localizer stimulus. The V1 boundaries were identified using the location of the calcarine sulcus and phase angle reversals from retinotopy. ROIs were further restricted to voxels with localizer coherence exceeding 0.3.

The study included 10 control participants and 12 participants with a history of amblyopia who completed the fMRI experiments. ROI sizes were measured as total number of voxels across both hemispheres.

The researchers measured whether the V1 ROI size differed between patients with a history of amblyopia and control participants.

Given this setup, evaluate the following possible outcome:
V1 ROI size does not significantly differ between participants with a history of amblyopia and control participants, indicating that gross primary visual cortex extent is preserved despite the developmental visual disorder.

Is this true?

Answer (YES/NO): YES